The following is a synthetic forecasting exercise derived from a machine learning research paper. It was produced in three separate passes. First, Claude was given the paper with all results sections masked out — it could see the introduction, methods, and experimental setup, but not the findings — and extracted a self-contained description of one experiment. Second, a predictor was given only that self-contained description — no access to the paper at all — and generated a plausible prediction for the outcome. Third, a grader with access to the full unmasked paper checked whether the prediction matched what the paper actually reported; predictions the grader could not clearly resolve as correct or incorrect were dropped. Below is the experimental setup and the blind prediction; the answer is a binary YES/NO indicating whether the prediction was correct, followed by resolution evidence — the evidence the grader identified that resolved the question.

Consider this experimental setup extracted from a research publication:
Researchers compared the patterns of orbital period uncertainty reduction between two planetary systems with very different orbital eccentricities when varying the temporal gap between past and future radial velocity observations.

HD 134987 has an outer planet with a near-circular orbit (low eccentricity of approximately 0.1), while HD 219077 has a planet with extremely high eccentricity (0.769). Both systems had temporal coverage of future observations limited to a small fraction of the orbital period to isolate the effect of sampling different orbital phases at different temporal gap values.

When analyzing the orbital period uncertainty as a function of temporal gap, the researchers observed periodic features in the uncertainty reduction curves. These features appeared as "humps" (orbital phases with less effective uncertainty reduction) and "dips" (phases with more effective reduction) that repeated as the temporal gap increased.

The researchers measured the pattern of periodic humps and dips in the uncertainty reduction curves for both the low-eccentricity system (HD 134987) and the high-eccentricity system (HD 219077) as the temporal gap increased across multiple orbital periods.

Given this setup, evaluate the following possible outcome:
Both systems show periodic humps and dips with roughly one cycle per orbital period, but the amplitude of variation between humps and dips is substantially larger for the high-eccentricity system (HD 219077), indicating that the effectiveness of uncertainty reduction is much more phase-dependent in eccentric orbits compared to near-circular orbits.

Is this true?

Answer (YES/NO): NO